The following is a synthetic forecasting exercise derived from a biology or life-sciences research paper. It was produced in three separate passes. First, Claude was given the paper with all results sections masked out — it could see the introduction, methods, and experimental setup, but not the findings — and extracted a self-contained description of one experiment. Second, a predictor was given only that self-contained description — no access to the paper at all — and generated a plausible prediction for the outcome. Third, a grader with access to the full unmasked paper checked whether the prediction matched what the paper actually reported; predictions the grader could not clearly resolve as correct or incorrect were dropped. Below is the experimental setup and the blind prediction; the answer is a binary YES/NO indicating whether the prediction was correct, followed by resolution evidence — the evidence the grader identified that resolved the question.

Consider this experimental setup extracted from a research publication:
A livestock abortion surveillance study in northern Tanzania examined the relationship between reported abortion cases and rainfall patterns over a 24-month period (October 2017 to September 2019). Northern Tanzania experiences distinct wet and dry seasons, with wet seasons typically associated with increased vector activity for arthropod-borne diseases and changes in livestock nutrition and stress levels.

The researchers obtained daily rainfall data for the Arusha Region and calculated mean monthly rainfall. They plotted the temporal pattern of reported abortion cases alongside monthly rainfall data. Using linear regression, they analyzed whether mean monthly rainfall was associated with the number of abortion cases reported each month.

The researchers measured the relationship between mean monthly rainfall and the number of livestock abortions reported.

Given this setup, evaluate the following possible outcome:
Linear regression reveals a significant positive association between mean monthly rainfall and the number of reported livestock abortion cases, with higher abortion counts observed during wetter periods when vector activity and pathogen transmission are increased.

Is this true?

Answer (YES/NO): NO